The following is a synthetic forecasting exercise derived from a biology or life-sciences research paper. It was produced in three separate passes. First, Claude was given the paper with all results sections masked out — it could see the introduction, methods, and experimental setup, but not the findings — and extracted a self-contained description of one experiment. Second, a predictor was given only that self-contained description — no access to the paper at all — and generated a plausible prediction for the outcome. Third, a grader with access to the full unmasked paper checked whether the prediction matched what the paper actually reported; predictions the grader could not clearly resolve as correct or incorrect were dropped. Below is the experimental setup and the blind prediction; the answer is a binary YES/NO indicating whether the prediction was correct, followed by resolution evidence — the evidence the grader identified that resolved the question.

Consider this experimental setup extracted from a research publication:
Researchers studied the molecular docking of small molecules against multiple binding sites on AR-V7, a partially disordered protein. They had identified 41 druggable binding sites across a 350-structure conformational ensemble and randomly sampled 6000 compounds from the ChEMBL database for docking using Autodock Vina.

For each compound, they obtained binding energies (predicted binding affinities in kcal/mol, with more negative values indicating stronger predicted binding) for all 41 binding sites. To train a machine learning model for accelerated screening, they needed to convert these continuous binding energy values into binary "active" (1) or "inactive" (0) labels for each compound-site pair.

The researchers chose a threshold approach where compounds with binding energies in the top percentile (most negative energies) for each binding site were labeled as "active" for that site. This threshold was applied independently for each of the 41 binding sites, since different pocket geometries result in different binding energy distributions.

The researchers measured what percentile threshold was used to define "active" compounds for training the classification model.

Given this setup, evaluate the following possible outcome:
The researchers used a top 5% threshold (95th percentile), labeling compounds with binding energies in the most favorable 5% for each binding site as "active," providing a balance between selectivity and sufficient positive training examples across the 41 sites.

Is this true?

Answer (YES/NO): YES